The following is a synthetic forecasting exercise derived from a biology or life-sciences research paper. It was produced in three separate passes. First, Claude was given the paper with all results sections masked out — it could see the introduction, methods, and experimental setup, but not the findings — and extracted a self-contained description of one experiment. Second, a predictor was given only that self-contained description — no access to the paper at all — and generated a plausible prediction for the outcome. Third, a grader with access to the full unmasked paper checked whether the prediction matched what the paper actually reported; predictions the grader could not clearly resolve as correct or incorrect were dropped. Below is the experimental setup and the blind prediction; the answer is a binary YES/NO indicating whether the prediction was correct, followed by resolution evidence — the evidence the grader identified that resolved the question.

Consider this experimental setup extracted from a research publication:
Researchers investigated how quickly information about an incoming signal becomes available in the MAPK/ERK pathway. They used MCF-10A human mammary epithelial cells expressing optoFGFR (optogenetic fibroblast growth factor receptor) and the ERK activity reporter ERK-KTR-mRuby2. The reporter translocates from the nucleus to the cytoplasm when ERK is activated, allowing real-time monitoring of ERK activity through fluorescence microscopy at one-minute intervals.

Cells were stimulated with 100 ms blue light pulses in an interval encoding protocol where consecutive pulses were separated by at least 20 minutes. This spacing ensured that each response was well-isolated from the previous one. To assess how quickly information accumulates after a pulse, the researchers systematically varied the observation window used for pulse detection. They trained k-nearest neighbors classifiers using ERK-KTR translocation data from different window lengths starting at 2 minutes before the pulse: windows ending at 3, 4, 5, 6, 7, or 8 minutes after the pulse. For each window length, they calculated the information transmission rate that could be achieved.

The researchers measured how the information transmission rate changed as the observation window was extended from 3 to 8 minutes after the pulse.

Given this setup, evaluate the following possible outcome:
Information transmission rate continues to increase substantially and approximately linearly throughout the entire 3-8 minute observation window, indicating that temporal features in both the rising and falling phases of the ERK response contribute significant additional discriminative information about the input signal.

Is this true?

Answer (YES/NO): NO